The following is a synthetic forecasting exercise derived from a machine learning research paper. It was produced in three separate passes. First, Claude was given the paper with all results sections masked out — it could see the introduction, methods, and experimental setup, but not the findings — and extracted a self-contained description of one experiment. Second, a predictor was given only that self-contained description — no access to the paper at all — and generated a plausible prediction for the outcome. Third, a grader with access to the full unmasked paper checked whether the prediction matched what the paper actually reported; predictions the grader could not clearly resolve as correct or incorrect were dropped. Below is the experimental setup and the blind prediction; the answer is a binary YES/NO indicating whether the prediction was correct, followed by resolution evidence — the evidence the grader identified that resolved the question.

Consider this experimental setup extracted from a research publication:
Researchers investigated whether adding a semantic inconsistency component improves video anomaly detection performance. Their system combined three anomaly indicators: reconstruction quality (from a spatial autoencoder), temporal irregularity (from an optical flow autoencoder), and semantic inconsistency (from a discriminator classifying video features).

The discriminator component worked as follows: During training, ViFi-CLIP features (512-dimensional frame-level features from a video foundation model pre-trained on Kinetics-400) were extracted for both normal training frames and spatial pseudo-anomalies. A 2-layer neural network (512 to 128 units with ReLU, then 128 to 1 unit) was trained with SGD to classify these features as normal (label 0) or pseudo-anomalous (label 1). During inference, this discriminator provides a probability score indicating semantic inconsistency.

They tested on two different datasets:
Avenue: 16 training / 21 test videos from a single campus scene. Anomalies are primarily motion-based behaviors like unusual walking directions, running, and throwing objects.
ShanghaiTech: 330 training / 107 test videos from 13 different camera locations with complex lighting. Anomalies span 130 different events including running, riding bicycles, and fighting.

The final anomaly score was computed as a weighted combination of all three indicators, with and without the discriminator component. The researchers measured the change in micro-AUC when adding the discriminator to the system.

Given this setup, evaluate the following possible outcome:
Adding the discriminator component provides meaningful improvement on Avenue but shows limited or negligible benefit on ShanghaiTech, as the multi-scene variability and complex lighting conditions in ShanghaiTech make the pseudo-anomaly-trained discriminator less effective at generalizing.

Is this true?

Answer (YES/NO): NO